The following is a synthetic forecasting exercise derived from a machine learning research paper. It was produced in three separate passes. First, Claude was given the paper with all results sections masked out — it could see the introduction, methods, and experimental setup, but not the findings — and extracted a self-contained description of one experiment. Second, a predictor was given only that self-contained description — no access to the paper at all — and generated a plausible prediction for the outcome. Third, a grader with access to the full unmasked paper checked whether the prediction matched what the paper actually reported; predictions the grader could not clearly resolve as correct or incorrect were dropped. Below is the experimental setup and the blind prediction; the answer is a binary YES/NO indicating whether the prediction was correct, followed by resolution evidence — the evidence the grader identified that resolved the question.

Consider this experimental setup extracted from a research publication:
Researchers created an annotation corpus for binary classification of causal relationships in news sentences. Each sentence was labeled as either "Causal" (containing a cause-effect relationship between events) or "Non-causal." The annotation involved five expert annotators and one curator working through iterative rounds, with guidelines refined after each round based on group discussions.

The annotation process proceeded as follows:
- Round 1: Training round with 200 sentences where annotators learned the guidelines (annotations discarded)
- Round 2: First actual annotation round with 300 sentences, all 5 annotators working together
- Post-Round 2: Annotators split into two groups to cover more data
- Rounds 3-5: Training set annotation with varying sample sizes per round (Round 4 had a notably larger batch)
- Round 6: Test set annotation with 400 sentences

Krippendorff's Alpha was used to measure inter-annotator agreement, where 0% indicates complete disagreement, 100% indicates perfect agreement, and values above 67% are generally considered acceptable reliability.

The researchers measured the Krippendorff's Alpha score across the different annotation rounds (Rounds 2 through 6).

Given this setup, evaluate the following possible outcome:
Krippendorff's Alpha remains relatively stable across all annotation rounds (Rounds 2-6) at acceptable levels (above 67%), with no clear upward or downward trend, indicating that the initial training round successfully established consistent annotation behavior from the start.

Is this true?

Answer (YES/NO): NO